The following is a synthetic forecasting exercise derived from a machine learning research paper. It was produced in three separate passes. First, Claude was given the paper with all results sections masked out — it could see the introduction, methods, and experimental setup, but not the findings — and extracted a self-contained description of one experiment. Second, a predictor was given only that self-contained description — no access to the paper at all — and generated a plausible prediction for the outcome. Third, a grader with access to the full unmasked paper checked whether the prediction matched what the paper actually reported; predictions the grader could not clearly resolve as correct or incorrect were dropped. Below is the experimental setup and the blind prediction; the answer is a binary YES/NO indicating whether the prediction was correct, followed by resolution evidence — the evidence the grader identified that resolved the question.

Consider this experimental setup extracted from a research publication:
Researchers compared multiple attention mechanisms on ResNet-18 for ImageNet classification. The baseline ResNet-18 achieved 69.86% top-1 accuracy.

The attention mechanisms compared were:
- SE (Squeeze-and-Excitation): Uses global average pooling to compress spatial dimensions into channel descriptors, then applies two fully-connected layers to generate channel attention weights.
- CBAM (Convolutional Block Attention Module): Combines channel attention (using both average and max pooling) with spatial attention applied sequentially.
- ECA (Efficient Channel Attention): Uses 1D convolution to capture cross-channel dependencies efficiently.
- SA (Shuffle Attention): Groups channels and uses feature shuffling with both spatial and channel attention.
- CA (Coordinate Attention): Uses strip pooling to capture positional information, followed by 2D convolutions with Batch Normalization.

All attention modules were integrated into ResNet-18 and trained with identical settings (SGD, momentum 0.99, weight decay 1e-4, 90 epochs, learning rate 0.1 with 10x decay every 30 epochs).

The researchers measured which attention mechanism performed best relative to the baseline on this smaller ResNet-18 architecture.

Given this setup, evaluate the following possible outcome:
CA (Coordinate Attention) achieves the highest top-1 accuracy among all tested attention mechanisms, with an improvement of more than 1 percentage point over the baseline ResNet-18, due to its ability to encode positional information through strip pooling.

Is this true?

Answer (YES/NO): NO